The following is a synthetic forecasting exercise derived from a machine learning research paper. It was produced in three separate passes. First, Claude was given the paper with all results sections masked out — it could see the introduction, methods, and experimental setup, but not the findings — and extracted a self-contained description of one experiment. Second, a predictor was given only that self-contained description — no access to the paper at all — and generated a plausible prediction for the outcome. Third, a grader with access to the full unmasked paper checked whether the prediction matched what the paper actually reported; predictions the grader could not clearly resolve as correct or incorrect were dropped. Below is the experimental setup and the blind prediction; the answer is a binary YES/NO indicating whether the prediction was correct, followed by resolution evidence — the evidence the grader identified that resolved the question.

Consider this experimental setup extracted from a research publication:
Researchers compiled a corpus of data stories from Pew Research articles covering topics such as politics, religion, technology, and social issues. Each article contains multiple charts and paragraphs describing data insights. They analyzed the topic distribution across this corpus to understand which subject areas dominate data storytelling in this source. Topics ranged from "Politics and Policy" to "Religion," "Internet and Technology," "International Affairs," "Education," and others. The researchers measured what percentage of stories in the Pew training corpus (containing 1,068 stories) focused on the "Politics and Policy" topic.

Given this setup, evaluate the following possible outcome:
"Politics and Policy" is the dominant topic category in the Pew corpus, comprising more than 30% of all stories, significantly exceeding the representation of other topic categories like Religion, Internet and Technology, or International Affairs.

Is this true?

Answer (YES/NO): YES